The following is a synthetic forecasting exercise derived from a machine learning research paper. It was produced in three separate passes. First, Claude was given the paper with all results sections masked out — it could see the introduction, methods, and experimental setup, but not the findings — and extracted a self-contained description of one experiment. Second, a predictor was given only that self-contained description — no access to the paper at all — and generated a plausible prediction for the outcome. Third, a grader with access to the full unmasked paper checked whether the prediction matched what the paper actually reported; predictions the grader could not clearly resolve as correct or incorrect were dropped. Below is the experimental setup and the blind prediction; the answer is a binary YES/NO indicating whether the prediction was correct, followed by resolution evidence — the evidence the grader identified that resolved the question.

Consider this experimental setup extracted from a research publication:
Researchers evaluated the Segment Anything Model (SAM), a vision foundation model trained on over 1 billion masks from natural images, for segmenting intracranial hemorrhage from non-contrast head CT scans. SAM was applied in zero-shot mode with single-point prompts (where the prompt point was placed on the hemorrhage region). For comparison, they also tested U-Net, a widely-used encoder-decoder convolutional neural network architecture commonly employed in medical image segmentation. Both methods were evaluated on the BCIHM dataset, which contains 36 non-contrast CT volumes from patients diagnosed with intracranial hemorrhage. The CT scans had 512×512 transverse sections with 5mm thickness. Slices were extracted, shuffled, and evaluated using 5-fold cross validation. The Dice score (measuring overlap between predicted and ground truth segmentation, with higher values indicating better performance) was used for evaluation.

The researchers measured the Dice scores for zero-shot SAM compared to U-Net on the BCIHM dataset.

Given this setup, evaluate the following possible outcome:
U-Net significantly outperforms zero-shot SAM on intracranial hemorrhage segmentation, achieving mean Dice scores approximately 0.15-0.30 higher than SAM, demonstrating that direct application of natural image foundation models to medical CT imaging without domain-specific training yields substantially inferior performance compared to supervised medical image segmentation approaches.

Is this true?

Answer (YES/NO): NO